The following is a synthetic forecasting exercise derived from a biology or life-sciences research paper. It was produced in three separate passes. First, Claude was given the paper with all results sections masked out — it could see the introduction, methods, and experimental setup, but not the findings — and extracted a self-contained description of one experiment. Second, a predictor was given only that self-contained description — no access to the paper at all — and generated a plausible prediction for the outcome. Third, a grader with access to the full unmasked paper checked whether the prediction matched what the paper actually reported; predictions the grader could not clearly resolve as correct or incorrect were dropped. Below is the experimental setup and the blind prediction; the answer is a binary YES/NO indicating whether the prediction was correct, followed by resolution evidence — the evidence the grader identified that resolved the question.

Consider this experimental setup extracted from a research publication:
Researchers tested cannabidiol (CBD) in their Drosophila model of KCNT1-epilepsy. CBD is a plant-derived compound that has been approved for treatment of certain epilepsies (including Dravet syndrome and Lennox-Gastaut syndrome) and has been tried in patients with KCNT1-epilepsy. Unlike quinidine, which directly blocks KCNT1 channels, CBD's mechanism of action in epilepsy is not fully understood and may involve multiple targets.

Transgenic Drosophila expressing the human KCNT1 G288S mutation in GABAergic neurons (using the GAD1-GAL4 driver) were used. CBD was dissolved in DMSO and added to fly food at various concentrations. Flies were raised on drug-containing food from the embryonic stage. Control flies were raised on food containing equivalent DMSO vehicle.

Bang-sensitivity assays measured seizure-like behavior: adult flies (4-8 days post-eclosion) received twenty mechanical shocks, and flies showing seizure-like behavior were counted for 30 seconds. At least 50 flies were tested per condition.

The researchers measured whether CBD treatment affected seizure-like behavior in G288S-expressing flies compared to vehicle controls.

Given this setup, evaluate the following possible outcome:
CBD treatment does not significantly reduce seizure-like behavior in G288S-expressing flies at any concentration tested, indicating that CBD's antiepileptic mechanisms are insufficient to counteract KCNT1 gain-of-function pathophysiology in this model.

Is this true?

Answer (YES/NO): NO